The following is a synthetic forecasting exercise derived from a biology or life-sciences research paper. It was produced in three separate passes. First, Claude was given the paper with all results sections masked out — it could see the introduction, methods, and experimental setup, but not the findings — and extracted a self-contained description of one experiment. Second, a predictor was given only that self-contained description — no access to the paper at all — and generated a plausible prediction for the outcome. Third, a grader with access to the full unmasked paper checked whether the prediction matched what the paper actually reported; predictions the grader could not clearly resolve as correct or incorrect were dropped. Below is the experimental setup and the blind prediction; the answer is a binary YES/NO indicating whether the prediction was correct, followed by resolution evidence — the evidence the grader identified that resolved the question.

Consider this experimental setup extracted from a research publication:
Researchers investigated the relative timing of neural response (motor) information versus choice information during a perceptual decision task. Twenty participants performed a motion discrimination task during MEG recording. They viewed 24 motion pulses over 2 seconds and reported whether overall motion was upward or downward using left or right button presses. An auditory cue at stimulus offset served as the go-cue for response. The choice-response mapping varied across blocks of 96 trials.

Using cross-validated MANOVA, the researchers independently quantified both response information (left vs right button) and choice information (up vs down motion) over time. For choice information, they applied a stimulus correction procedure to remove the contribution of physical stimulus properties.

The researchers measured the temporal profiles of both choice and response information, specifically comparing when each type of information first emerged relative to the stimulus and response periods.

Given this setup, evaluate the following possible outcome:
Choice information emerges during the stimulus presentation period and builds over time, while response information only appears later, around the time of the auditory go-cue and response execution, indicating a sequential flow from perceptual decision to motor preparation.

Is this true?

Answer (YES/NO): NO